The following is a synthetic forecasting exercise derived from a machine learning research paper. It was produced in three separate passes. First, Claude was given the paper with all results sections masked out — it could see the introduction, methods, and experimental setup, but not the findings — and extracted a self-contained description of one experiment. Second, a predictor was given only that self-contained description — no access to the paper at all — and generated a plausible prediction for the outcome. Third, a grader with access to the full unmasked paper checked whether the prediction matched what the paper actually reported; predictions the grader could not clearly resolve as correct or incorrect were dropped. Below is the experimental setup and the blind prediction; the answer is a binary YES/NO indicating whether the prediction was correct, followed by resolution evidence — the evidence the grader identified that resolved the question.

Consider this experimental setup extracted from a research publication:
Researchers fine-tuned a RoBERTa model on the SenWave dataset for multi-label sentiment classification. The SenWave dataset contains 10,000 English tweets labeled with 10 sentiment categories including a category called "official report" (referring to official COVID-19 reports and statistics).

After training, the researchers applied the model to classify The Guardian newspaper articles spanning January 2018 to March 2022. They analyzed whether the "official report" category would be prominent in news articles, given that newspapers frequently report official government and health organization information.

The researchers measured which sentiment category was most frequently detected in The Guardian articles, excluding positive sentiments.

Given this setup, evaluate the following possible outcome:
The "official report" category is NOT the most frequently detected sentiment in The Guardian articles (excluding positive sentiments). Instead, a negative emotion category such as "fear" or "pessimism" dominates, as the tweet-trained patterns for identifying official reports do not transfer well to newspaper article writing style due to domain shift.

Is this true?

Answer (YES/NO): NO